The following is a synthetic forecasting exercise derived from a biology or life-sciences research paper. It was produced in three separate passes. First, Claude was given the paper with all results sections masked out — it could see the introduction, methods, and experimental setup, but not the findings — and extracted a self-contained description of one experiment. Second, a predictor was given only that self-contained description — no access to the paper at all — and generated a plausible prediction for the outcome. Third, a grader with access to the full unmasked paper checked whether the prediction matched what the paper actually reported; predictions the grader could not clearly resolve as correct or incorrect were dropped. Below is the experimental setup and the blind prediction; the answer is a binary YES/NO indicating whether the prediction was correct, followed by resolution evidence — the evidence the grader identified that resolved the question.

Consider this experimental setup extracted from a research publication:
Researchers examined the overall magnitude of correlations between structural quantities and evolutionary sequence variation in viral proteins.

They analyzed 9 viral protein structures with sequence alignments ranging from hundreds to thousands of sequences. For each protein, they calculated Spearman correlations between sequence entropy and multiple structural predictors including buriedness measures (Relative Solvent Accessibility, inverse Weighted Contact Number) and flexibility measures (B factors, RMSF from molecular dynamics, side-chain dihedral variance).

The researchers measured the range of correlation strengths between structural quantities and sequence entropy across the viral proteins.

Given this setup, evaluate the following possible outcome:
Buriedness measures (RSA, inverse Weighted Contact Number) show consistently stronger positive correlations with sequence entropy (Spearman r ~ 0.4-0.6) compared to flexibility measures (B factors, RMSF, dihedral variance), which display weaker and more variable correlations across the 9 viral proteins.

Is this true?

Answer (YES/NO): NO